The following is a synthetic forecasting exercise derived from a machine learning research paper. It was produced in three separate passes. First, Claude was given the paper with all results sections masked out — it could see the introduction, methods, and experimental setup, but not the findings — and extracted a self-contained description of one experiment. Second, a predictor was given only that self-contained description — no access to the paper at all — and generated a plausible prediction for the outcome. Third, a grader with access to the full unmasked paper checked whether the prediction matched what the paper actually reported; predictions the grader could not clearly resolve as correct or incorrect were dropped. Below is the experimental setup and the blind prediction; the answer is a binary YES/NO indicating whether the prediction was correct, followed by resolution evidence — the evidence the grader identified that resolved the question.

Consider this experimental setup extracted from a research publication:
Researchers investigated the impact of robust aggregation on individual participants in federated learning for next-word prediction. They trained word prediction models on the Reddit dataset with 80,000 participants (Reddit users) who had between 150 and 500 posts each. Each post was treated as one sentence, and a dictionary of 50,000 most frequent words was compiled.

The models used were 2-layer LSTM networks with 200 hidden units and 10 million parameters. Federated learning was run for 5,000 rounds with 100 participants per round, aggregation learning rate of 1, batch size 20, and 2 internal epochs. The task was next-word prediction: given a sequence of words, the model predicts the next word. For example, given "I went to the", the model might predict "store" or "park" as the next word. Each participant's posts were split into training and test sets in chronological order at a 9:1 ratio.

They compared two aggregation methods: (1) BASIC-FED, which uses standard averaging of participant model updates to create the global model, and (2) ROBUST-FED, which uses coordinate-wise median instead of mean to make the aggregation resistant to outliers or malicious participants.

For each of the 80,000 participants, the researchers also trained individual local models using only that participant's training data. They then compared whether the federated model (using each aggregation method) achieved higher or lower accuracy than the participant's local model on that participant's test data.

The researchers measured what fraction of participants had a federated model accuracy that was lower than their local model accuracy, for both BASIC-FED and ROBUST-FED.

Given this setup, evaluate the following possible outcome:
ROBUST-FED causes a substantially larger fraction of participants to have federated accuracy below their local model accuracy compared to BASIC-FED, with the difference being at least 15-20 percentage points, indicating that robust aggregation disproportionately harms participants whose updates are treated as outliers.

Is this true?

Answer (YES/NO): YES